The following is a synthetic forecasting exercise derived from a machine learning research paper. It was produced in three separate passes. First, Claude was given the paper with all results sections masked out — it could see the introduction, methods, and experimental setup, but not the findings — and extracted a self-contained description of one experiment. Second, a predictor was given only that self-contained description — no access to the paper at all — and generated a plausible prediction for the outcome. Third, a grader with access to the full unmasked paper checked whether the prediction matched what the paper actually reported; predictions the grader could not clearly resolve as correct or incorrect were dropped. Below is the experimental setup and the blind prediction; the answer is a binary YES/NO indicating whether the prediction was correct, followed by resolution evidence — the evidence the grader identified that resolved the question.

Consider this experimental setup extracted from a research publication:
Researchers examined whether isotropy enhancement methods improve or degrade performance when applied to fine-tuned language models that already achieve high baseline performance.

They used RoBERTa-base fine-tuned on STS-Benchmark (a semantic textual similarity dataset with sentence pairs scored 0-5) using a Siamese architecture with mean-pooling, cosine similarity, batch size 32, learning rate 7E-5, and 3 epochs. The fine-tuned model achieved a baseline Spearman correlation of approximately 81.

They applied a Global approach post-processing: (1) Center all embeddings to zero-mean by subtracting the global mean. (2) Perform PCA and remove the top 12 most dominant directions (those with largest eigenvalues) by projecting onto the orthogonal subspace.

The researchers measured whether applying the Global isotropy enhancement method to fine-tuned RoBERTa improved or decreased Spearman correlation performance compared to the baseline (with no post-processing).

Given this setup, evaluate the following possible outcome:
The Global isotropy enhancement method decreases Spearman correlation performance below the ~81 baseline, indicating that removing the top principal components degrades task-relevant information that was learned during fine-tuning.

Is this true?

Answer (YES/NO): YES